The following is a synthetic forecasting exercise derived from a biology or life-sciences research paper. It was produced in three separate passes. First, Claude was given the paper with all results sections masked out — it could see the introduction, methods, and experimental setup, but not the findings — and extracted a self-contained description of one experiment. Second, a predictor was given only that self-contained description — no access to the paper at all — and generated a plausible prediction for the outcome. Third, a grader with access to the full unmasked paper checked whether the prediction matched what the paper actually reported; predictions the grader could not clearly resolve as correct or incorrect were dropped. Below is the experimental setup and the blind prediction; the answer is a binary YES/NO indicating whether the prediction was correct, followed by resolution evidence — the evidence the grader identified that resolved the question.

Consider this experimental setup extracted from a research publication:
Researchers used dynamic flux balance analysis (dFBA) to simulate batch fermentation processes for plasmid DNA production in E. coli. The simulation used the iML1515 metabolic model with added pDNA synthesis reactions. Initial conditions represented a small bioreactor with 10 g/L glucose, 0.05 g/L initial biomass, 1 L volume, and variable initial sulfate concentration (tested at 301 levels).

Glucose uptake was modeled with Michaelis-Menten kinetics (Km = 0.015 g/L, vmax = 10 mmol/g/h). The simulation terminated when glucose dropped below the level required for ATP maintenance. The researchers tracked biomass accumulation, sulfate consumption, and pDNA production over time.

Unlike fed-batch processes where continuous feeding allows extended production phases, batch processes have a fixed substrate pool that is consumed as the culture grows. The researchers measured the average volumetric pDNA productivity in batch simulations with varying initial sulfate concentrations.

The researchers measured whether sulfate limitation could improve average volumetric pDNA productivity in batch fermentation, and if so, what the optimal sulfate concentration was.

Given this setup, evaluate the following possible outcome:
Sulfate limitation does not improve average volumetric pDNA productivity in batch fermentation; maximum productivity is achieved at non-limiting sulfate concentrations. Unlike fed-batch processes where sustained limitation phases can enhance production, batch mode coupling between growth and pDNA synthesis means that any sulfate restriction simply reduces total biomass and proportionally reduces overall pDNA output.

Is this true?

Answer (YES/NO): NO